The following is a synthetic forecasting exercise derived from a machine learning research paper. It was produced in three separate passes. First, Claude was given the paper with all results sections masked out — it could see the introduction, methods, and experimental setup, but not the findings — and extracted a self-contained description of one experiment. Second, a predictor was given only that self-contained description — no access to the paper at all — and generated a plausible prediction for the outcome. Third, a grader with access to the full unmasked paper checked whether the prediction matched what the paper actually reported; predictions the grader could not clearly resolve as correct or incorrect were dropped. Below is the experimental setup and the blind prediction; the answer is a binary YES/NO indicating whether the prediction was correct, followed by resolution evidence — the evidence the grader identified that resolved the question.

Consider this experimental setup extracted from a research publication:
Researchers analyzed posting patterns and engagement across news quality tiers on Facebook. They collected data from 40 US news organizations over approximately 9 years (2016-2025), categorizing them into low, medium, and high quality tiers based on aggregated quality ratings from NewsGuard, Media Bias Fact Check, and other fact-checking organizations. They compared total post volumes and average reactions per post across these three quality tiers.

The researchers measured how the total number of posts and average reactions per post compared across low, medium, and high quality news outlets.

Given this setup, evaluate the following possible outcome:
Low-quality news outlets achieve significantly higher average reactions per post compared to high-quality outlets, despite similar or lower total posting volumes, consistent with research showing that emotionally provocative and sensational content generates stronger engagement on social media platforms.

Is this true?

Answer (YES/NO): YES